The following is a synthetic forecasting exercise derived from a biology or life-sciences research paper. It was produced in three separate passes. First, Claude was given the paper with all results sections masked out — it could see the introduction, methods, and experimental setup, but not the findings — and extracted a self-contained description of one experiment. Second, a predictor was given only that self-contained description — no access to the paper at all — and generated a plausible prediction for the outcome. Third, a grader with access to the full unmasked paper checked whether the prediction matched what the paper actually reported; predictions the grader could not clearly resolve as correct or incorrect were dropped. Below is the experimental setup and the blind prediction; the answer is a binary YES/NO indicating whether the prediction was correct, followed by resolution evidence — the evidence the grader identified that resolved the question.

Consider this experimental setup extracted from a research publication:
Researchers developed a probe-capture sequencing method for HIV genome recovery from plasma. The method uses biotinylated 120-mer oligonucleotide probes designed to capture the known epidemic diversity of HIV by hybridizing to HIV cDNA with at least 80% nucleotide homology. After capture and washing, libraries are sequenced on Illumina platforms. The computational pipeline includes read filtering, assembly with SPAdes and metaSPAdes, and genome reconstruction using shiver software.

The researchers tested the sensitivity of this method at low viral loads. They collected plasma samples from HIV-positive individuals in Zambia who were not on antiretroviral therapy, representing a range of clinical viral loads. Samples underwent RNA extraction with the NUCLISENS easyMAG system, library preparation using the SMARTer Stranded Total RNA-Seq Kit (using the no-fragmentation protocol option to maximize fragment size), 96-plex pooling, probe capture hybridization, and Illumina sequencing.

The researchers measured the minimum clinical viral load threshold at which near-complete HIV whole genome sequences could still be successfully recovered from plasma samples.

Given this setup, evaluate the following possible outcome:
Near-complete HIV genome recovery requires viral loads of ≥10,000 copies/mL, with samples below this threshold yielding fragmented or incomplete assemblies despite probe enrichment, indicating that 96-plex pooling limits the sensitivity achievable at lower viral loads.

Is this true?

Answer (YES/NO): NO